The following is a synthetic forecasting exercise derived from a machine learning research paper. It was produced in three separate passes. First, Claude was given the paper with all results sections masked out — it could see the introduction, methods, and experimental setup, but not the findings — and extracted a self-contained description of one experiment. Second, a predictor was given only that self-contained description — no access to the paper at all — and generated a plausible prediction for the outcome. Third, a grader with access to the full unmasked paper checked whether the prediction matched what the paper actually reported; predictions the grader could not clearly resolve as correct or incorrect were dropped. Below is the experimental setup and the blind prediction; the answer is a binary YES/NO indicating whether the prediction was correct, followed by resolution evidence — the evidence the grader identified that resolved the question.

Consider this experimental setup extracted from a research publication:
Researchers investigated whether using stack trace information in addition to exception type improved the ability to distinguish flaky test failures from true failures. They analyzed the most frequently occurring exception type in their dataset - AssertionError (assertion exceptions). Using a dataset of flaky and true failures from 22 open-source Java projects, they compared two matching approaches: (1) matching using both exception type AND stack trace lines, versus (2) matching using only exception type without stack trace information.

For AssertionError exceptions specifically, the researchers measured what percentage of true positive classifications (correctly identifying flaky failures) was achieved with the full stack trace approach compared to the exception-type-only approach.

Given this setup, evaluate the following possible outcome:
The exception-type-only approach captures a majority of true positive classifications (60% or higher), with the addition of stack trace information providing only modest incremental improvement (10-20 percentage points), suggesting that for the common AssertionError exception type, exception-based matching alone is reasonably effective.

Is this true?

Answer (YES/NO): NO